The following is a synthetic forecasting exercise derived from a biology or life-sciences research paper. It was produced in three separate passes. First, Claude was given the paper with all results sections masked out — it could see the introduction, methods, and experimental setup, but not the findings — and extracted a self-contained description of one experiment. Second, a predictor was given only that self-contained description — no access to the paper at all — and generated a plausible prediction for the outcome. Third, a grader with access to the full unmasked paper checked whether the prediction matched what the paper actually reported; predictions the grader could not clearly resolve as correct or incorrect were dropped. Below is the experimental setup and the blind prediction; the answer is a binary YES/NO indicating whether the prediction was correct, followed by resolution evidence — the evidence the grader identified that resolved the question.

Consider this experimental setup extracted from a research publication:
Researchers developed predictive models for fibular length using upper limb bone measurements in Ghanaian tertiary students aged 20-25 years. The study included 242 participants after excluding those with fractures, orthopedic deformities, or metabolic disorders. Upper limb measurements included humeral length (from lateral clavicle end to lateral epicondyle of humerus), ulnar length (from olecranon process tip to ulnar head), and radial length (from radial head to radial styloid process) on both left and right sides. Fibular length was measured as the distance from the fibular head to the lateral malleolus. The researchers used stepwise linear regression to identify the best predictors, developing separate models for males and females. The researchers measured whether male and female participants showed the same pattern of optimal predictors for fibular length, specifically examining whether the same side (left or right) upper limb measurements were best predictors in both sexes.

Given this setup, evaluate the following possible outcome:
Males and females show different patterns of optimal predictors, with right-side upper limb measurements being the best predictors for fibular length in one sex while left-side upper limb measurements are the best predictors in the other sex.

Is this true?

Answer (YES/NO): YES